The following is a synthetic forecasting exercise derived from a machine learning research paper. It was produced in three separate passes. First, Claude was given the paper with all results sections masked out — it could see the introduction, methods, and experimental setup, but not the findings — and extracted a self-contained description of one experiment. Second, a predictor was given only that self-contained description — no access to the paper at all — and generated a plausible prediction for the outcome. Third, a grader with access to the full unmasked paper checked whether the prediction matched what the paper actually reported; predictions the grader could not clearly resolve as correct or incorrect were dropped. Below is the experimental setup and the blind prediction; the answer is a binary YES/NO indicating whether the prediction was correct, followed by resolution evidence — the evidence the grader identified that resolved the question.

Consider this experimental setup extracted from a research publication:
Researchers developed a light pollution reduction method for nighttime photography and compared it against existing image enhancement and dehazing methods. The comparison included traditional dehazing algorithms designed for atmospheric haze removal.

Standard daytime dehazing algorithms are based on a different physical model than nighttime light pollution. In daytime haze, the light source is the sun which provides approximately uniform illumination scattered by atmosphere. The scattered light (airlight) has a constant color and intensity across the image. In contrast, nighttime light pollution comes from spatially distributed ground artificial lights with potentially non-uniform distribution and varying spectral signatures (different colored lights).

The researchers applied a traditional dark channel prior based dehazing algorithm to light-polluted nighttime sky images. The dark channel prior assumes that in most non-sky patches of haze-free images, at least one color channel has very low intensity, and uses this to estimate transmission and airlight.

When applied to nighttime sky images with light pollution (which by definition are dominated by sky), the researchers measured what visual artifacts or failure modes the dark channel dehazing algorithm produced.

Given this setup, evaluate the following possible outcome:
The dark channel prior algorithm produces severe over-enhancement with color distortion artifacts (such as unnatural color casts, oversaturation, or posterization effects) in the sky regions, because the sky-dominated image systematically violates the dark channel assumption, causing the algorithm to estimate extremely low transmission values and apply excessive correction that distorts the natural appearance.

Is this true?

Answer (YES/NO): NO